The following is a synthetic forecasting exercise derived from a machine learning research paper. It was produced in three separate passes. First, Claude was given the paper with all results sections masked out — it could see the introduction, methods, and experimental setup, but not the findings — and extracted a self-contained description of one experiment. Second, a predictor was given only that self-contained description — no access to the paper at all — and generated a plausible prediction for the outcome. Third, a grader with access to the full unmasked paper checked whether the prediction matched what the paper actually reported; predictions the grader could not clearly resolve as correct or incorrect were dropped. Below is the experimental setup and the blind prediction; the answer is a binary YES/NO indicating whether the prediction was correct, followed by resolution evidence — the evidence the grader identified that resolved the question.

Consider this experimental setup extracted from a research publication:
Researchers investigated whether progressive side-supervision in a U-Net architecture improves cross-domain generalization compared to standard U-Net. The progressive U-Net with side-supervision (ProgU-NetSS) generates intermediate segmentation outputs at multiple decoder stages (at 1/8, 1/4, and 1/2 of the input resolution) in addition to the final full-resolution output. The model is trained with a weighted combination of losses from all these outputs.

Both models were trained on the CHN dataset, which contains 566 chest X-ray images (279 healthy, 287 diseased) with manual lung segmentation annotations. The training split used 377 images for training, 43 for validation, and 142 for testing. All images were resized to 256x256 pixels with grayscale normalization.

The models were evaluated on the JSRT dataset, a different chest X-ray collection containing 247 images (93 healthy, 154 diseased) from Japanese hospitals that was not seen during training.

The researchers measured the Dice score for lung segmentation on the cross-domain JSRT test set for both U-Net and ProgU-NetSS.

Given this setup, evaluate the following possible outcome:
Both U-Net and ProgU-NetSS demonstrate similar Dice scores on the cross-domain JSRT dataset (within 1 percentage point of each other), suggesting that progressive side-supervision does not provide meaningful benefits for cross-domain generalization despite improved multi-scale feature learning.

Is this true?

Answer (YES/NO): NO